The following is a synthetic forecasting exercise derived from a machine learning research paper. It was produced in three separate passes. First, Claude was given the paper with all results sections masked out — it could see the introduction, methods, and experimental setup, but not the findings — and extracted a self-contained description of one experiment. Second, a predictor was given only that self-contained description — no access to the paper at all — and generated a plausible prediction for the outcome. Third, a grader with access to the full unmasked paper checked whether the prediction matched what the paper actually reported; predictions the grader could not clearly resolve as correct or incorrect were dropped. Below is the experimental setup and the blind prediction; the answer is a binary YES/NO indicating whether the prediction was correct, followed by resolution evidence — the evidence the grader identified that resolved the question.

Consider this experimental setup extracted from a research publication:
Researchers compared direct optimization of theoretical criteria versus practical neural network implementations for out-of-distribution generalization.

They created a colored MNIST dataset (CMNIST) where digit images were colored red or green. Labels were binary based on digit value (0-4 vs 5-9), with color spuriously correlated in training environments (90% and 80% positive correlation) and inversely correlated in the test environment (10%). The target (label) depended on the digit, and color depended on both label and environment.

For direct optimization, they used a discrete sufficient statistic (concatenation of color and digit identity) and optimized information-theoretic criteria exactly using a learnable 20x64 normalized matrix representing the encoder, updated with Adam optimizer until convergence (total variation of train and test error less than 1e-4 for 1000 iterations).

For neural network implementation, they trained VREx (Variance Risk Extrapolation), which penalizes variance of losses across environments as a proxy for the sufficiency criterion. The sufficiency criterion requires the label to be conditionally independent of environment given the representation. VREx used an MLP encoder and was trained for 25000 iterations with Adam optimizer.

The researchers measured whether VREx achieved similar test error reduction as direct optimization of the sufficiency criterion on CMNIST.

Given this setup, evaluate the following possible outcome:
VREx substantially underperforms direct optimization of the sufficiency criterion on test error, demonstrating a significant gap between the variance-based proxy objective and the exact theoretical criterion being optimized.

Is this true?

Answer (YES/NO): YES